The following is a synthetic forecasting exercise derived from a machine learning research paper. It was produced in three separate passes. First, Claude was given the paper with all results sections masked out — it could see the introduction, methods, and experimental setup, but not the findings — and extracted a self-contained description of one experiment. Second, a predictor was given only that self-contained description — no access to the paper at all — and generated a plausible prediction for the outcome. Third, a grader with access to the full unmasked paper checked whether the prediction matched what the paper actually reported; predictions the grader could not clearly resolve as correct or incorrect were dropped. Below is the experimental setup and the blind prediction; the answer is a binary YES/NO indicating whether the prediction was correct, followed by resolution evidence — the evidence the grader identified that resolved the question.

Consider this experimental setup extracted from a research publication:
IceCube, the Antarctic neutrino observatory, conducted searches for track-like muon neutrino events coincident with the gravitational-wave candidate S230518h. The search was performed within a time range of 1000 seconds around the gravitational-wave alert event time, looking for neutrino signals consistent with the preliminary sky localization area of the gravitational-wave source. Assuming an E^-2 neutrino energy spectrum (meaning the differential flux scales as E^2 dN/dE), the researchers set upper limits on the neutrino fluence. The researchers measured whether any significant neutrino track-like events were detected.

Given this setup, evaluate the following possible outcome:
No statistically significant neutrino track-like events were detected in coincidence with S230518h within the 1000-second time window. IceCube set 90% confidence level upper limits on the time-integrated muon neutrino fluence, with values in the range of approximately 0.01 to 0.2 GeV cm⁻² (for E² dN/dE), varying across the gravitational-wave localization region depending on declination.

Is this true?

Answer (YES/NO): NO